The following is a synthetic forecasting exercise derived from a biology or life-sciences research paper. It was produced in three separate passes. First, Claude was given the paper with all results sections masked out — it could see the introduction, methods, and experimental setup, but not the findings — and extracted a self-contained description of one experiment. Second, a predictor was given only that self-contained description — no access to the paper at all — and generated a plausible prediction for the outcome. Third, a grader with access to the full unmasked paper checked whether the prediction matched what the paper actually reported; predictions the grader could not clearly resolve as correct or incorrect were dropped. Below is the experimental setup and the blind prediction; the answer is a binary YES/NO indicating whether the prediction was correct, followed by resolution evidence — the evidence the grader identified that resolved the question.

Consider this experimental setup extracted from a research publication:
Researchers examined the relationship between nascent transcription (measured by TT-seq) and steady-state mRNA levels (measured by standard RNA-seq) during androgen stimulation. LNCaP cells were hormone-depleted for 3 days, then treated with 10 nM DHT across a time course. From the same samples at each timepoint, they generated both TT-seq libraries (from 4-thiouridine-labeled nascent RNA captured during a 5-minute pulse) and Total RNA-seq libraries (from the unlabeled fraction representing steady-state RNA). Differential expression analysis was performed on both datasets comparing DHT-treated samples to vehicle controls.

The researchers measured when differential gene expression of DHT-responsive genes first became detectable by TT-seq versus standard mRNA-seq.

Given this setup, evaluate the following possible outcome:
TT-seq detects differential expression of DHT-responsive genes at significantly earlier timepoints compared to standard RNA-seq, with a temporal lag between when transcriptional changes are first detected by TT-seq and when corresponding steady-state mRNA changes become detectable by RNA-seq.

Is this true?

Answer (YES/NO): YES